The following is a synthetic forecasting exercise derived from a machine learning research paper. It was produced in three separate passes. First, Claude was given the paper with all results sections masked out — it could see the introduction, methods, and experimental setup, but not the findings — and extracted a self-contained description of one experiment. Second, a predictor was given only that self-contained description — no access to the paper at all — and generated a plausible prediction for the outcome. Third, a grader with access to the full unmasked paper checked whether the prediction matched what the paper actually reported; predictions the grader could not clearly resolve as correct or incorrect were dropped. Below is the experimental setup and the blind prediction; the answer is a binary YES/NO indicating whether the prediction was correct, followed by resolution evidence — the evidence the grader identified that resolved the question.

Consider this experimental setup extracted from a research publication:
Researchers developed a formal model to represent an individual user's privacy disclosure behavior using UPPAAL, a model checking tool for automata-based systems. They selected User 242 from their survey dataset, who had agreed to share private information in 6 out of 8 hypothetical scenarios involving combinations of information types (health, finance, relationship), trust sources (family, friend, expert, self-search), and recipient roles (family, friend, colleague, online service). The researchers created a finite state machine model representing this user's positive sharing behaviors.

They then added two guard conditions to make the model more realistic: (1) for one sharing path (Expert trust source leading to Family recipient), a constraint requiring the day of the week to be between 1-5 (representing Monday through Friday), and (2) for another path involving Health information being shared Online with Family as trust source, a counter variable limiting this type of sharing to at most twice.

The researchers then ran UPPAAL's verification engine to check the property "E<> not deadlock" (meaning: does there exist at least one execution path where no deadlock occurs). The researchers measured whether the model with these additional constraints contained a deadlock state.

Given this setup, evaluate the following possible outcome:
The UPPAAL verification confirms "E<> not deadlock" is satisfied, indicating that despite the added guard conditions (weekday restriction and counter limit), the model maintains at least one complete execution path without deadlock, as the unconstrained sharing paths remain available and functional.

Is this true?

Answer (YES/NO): NO